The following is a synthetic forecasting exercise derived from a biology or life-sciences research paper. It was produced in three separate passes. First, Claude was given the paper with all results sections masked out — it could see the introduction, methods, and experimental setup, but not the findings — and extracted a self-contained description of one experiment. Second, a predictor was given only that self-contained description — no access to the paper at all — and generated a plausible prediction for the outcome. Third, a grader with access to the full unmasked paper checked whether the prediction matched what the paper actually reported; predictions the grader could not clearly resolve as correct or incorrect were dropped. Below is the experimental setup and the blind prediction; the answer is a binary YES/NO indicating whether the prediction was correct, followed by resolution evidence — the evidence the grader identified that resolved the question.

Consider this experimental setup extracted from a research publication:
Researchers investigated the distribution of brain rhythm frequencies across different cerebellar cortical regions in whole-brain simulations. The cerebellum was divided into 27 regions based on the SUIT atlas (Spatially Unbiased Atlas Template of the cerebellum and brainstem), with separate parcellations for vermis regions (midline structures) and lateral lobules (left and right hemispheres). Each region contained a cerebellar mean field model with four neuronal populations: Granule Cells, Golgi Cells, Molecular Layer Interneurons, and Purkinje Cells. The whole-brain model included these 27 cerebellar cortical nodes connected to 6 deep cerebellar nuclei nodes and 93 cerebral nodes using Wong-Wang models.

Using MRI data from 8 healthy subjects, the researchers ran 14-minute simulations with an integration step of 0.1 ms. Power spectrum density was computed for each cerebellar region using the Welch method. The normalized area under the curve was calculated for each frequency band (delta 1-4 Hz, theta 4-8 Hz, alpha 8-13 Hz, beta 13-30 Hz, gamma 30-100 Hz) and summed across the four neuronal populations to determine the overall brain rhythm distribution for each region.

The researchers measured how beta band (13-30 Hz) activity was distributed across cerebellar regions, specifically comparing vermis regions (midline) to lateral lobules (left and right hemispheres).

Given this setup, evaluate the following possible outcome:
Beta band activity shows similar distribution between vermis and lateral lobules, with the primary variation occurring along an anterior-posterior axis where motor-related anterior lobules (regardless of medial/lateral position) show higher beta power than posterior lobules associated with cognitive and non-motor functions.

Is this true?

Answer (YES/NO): NO